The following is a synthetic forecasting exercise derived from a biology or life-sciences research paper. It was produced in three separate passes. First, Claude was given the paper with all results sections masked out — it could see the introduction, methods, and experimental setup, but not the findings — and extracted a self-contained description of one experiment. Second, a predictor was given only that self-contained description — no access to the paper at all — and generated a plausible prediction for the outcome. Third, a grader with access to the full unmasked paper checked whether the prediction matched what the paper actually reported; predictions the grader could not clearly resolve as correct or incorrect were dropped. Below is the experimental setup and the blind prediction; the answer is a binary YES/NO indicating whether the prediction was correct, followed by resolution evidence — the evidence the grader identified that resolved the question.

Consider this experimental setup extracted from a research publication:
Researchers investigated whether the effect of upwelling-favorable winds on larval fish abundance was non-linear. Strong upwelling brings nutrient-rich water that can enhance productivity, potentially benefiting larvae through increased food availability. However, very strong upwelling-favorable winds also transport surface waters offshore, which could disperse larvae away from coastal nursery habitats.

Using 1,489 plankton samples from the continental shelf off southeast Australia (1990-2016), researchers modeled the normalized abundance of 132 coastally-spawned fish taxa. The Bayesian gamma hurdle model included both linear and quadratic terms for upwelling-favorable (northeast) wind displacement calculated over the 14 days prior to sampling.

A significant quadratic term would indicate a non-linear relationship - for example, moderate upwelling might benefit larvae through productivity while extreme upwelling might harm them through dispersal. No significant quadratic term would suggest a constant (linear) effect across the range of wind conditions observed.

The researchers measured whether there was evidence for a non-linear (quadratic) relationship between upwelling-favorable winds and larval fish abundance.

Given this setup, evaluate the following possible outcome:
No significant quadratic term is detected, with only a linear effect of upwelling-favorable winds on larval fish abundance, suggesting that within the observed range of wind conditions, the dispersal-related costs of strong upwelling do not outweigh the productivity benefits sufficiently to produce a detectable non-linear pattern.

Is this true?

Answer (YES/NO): NO